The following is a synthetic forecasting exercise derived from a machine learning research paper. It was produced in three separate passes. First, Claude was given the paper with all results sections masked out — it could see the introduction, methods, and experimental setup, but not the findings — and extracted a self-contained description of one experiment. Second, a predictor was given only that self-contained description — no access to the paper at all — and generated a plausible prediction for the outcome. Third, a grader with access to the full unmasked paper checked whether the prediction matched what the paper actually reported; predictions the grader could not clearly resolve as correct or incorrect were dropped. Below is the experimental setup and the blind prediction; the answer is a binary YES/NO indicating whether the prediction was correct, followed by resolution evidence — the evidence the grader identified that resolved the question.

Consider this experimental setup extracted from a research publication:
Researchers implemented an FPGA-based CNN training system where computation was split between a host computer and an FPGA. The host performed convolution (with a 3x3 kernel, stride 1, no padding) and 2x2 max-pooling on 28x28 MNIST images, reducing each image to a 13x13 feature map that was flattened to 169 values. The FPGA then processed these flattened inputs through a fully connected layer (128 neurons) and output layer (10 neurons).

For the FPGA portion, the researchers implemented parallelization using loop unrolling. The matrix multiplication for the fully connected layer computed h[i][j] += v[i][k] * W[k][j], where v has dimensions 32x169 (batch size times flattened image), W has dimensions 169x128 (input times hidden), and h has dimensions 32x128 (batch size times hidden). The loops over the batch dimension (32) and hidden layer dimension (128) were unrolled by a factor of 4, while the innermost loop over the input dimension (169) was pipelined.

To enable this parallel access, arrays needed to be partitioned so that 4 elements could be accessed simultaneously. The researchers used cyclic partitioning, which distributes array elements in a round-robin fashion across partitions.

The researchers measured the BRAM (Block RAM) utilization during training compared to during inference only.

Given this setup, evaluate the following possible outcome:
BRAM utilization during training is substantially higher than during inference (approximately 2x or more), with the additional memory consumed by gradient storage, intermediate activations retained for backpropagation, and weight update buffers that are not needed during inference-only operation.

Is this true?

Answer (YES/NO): YES